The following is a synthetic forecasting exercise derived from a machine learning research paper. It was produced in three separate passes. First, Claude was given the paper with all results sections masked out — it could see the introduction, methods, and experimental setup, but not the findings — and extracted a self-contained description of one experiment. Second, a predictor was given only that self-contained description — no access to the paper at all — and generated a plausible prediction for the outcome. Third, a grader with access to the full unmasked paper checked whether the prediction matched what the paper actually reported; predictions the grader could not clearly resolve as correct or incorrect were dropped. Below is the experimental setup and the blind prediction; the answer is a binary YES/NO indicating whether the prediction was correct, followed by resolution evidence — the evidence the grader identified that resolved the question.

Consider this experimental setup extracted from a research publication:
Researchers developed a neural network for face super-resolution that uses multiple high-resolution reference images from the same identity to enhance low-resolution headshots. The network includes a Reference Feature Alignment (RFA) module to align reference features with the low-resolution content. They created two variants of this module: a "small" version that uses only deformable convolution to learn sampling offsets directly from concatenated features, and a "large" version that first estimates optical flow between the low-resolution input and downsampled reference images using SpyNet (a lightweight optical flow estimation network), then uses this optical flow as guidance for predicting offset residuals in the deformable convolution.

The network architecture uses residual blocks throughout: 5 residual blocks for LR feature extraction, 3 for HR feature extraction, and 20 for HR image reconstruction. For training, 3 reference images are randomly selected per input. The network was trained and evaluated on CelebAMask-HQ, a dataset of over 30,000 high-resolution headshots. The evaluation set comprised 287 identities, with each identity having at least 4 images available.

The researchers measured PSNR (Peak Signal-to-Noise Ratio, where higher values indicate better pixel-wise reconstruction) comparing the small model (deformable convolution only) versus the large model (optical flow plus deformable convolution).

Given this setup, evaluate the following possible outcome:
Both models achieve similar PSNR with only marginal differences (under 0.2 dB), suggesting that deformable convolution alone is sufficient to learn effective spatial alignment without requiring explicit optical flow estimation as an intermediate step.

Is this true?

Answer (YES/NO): NO